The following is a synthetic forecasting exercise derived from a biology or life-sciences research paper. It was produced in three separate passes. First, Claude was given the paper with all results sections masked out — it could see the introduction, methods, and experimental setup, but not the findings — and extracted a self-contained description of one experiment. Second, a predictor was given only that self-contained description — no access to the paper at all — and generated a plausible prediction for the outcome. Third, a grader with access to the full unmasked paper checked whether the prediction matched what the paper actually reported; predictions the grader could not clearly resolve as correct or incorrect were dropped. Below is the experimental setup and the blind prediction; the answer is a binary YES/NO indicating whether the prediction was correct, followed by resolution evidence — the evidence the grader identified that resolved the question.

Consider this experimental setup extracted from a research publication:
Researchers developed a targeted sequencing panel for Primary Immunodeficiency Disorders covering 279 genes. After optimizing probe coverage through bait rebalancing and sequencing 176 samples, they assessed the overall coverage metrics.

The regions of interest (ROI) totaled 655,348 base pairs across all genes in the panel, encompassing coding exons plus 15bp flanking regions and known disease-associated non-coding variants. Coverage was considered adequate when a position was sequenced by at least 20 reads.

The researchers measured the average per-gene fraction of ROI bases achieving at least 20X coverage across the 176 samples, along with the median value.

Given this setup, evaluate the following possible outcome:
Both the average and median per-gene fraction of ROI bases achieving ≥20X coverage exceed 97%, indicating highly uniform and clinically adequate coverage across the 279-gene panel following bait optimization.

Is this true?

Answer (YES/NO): YES